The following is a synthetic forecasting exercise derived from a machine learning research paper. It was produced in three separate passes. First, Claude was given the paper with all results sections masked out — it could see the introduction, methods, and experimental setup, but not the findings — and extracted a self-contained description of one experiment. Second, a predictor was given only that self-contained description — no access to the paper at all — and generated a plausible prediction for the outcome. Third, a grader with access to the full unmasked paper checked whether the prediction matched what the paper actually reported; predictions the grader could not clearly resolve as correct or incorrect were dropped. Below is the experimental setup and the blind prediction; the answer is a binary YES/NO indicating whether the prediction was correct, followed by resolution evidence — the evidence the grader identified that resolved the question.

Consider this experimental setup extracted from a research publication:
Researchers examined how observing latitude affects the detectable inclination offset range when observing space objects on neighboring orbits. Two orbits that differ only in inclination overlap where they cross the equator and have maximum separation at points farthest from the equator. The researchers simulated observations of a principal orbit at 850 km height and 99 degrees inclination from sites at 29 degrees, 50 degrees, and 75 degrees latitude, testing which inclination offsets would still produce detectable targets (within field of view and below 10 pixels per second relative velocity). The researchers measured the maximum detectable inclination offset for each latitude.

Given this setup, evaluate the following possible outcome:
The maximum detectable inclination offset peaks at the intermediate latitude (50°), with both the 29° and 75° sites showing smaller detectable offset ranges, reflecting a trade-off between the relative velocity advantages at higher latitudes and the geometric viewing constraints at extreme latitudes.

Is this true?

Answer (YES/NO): NO